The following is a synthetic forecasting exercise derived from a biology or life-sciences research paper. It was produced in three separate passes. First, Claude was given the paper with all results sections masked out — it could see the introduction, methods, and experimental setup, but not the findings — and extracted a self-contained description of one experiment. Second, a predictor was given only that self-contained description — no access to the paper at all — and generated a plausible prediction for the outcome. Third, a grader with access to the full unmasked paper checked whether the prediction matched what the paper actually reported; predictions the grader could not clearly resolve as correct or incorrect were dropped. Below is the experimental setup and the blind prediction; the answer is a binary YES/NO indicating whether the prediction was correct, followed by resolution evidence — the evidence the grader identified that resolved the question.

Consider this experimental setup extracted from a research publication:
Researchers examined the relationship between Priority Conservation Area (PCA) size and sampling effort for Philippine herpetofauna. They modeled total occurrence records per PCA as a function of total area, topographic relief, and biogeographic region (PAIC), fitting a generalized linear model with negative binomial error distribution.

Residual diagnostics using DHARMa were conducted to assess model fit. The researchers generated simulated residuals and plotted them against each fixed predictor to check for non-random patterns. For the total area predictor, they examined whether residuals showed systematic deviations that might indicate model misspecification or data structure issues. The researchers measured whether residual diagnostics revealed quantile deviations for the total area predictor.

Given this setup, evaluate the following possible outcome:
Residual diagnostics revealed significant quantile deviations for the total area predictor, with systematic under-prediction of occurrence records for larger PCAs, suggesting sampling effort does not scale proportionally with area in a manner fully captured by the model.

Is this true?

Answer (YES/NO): NO